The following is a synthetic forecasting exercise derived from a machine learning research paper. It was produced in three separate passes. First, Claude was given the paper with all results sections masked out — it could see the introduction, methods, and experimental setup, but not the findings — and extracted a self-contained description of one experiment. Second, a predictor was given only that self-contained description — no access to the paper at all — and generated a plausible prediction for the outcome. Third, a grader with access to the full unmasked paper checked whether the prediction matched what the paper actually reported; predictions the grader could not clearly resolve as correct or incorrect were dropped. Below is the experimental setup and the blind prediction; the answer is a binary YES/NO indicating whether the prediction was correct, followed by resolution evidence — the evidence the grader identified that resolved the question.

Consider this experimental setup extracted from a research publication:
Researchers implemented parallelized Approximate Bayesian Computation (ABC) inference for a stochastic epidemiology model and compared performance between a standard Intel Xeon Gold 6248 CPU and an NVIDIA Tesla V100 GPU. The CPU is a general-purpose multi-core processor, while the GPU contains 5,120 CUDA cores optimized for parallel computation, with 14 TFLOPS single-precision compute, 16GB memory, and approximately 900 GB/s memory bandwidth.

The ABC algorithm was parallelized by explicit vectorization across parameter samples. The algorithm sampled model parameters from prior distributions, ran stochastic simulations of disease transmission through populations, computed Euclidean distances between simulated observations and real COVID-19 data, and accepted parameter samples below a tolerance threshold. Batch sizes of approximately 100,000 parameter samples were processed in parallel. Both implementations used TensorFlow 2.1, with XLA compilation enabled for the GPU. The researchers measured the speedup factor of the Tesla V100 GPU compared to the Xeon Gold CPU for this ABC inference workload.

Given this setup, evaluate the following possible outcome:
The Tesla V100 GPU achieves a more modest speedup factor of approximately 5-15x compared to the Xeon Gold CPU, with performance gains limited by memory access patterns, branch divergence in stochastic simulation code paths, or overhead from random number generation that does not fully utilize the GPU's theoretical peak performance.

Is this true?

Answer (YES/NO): NO